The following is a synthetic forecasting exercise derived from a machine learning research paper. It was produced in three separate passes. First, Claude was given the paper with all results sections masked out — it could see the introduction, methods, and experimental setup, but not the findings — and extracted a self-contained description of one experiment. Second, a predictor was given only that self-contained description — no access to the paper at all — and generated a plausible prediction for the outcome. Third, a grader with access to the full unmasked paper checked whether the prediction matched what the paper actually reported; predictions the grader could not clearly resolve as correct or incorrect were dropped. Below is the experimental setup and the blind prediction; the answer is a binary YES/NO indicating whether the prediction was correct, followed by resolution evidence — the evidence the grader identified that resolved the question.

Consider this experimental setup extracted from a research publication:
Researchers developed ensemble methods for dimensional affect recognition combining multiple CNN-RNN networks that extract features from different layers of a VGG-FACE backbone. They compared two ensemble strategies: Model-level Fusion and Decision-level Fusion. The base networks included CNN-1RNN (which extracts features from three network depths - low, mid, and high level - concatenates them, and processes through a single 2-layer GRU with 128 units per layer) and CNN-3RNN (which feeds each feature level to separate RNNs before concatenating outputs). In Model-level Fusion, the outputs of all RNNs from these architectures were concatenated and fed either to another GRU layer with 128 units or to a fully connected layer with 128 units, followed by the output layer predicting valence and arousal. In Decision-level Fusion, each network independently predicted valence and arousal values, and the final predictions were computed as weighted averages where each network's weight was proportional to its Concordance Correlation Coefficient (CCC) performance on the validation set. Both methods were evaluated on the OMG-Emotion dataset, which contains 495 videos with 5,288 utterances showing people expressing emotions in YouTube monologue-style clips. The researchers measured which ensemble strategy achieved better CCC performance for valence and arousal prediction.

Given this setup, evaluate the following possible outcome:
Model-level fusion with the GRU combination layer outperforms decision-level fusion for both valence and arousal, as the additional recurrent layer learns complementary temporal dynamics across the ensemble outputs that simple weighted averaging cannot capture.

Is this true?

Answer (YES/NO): YES